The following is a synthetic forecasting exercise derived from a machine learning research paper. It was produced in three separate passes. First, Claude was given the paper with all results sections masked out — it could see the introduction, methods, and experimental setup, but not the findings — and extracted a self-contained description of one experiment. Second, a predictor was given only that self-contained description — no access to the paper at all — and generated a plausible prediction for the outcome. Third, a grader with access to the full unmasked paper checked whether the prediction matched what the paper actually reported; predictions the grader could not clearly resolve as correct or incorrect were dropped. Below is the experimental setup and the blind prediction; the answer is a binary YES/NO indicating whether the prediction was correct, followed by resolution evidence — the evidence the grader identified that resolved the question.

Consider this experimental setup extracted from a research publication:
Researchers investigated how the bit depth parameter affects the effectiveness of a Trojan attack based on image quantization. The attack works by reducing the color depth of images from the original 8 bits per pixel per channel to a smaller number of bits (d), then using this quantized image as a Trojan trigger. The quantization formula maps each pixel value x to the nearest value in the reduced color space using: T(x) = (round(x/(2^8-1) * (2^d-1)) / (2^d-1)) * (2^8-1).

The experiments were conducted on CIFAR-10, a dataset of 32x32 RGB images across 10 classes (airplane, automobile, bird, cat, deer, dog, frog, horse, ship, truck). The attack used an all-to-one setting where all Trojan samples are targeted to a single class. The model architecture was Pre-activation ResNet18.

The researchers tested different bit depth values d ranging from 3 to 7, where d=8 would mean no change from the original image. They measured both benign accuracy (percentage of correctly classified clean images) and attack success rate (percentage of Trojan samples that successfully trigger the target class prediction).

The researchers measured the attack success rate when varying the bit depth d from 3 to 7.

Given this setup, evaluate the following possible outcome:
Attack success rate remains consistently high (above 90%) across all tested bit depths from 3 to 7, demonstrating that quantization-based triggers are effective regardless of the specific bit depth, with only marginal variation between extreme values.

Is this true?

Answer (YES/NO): NO